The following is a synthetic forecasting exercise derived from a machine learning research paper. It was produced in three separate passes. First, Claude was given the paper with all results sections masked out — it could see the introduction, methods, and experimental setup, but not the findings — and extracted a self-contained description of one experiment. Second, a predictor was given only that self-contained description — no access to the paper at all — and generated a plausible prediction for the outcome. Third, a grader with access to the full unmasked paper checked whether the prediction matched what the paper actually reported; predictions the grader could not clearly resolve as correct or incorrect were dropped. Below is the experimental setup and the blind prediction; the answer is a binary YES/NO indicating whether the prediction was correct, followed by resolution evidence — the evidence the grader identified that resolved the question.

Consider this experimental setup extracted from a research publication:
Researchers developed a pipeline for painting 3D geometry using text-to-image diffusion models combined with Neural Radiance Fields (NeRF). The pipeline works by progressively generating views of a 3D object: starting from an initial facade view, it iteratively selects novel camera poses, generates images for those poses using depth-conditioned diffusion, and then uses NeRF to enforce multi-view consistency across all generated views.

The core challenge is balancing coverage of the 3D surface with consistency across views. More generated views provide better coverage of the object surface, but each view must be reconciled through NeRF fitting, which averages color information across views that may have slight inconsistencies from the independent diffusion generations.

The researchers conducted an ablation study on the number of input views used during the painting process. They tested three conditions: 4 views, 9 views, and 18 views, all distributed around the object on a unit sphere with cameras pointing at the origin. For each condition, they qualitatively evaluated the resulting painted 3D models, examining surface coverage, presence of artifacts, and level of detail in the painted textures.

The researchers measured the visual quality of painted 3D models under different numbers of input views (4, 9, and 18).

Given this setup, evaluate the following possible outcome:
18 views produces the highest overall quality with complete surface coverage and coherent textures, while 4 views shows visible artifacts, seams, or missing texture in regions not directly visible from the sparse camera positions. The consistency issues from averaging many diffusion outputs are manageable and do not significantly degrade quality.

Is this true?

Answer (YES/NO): NO